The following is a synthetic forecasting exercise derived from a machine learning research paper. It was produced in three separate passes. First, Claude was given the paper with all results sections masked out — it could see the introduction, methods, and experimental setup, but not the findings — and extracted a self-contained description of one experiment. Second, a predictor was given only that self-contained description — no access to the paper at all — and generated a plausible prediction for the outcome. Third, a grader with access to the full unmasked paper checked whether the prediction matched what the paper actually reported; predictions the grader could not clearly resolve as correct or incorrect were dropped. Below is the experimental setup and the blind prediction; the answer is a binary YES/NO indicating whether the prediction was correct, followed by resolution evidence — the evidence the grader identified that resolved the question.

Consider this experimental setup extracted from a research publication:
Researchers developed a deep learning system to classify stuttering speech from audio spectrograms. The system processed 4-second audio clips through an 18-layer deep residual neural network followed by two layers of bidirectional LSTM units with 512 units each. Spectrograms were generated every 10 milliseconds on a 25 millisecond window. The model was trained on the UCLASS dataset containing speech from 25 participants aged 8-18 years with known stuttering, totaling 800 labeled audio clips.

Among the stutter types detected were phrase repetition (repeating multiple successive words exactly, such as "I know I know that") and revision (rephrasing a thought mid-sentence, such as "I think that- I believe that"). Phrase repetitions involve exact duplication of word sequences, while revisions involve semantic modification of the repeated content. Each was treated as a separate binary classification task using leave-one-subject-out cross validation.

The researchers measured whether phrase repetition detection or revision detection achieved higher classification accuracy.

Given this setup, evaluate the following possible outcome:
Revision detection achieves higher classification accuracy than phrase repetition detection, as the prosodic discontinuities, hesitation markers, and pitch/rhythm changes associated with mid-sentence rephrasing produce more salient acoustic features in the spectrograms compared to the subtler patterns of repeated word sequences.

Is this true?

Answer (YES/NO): YES